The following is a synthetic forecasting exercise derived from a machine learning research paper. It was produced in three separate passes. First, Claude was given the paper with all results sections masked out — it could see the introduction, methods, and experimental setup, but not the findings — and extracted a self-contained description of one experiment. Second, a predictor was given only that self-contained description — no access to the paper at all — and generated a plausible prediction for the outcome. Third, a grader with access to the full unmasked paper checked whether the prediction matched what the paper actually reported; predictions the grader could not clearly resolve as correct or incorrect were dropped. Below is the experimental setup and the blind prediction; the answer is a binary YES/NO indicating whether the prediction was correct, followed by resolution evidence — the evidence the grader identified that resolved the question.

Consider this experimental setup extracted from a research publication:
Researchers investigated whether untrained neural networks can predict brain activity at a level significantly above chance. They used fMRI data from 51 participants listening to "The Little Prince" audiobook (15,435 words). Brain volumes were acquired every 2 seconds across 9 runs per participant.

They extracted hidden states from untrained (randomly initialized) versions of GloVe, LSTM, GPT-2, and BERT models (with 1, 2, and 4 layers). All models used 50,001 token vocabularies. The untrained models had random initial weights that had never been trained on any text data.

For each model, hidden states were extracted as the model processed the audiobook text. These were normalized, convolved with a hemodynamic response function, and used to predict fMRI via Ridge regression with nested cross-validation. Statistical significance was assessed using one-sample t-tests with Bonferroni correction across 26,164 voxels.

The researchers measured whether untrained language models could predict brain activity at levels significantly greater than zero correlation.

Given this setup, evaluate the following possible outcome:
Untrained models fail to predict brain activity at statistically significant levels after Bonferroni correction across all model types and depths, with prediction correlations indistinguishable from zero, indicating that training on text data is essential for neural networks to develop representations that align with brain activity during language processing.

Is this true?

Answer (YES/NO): NO